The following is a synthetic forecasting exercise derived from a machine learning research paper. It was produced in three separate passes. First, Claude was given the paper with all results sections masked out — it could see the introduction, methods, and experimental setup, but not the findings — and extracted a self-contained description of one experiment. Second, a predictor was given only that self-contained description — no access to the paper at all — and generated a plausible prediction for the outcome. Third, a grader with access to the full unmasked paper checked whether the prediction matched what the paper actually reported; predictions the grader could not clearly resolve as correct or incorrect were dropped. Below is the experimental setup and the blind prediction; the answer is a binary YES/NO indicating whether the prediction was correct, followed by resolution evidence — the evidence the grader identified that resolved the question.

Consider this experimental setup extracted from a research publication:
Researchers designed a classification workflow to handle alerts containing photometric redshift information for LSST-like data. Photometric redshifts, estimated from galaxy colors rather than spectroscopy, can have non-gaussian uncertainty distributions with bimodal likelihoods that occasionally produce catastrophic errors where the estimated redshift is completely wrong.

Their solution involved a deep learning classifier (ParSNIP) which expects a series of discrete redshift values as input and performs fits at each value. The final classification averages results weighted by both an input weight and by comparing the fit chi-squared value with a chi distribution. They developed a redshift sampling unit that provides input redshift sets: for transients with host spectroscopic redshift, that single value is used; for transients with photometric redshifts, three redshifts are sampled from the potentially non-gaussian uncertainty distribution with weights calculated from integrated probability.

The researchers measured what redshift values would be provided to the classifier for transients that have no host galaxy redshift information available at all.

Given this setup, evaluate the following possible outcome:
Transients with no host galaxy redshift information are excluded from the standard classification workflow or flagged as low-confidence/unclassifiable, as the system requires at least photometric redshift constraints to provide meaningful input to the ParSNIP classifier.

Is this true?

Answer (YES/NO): NO